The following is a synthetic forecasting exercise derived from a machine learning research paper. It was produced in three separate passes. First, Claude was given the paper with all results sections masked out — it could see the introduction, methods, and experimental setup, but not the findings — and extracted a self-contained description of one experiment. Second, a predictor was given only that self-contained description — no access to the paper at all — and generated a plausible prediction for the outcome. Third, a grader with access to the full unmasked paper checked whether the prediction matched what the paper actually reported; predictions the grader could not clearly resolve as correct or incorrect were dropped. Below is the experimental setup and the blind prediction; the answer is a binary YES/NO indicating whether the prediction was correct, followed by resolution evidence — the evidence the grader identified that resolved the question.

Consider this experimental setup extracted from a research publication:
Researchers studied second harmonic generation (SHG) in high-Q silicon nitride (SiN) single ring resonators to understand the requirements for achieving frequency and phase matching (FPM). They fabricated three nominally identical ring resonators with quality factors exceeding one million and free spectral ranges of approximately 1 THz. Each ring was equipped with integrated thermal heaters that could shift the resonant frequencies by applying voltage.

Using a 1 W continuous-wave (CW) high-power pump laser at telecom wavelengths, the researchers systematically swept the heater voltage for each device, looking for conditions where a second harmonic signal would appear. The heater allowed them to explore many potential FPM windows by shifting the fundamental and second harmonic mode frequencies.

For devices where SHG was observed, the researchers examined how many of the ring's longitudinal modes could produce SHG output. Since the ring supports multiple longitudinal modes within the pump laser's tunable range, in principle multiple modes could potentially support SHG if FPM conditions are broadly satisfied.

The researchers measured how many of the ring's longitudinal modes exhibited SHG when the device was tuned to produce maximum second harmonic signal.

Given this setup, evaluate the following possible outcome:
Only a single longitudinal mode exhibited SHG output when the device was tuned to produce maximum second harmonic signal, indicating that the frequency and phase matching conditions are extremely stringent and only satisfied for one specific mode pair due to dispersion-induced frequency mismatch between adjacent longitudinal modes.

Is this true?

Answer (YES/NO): YES